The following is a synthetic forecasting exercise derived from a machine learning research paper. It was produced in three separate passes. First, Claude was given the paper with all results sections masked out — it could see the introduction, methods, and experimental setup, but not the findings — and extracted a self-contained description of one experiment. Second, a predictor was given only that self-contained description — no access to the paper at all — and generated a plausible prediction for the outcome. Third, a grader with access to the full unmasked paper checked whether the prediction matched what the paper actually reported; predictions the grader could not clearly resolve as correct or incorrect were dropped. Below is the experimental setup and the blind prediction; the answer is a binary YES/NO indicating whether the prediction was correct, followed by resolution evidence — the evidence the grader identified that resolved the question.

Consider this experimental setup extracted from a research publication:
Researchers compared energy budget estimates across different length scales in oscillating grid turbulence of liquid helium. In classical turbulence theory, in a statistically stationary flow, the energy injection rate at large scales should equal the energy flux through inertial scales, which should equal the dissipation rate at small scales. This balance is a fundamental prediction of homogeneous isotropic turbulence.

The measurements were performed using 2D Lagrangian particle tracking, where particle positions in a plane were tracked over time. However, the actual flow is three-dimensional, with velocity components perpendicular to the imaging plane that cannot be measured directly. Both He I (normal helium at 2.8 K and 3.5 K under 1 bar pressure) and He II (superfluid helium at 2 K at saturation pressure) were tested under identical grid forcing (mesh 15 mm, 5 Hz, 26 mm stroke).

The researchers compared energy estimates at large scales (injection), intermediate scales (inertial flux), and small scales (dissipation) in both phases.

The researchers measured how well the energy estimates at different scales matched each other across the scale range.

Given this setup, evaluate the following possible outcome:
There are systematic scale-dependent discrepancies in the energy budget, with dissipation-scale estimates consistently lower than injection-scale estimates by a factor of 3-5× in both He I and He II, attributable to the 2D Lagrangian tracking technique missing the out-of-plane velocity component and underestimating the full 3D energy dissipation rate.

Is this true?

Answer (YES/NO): NO